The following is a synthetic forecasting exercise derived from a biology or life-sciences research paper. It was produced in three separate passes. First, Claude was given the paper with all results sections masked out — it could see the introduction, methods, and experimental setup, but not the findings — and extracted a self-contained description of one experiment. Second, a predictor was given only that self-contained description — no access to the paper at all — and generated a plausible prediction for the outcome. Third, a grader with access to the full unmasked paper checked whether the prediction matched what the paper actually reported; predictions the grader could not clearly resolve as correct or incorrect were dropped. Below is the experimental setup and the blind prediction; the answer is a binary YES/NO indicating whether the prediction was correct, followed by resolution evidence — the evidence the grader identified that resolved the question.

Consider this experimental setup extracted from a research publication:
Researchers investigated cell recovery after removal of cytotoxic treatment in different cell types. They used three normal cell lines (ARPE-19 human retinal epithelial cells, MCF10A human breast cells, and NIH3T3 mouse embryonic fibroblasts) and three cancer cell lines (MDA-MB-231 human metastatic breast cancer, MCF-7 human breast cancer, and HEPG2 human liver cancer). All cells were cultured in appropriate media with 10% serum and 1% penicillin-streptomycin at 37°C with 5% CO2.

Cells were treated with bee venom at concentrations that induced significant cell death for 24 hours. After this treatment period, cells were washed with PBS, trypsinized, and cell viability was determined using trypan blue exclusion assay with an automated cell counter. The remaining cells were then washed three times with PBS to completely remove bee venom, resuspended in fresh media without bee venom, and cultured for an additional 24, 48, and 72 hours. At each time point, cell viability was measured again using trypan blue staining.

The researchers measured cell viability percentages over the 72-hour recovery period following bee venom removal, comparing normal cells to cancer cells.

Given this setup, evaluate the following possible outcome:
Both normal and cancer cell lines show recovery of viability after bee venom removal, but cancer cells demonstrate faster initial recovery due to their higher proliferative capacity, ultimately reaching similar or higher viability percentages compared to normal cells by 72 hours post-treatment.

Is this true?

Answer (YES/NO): NO